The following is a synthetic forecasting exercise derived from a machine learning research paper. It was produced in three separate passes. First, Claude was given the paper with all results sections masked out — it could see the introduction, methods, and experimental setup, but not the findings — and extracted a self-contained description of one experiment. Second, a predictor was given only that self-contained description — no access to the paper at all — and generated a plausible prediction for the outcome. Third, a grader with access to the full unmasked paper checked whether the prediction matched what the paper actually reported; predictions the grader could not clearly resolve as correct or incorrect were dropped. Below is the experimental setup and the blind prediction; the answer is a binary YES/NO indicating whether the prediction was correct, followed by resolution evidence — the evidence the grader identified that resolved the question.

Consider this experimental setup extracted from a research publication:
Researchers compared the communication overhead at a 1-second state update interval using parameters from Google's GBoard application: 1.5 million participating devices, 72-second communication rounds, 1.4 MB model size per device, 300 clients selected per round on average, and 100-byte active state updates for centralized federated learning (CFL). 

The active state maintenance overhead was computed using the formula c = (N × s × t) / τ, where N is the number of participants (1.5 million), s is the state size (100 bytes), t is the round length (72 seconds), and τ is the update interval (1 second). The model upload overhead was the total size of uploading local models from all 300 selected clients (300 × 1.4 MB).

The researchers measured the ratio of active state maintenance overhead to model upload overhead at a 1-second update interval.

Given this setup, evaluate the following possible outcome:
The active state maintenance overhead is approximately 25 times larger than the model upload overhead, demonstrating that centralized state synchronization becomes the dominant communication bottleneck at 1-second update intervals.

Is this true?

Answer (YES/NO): NO